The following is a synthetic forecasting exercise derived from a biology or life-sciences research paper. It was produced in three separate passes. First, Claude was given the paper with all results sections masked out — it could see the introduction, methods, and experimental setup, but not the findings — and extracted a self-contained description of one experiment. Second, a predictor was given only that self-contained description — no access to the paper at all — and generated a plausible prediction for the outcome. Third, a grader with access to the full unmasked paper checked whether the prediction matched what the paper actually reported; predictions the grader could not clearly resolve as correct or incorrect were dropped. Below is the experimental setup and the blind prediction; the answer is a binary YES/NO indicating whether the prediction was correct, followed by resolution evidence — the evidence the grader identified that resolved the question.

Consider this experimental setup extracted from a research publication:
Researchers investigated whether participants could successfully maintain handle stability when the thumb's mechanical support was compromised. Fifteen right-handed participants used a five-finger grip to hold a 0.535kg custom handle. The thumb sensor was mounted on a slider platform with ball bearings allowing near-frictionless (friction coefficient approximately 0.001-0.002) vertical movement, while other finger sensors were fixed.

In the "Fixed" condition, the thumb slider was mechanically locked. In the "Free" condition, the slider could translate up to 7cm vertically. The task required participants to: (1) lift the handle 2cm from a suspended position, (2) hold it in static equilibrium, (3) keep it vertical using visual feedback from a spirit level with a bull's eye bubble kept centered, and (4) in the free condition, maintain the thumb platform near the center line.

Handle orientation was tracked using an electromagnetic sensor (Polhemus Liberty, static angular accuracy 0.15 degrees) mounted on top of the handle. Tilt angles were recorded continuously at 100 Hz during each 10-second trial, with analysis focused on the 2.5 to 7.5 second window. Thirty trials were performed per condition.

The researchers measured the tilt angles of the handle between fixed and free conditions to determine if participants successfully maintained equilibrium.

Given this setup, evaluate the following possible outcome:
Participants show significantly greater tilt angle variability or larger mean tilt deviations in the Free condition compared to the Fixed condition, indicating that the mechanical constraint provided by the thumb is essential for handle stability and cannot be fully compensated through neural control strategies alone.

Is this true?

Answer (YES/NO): NO